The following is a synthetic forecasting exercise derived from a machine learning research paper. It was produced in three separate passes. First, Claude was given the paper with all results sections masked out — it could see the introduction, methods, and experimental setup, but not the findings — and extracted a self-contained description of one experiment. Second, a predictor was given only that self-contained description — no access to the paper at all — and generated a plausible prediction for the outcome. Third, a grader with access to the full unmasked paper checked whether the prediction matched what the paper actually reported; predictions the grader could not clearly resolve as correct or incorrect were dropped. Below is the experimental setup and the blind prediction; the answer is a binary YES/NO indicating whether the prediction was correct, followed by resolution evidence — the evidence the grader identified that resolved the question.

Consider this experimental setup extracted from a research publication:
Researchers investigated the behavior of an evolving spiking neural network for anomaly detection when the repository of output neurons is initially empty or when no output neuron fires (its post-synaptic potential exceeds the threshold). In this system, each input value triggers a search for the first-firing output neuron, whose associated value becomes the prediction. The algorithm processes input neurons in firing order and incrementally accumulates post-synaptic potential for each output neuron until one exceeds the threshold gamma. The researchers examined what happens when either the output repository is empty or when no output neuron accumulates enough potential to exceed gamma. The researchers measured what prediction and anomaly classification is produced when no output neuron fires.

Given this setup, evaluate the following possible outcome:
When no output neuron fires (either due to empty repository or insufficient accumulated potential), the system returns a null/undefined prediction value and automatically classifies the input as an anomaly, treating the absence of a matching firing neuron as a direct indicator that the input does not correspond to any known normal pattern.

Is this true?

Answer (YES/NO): YES